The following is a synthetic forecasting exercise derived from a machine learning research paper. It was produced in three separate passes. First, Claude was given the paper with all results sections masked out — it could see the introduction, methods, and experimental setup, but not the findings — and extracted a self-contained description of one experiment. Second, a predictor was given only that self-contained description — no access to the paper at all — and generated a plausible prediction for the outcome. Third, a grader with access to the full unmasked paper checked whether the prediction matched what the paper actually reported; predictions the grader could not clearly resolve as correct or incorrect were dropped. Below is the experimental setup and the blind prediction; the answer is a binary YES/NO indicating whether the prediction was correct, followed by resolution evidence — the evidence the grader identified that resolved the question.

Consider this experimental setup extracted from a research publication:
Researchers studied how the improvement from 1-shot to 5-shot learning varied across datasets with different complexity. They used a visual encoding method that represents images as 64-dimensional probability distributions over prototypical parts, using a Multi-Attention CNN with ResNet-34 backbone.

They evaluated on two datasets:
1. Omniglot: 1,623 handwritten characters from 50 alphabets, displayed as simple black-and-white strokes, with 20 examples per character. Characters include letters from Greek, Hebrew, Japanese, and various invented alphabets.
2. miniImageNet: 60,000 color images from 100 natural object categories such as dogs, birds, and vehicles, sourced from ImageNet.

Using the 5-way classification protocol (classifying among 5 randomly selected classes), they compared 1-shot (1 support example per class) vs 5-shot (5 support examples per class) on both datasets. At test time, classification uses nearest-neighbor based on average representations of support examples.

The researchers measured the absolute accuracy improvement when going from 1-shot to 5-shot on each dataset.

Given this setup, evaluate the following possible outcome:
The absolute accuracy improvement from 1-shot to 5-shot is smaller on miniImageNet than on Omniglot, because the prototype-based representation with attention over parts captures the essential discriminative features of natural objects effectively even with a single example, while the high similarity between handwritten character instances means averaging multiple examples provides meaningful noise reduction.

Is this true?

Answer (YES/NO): NO